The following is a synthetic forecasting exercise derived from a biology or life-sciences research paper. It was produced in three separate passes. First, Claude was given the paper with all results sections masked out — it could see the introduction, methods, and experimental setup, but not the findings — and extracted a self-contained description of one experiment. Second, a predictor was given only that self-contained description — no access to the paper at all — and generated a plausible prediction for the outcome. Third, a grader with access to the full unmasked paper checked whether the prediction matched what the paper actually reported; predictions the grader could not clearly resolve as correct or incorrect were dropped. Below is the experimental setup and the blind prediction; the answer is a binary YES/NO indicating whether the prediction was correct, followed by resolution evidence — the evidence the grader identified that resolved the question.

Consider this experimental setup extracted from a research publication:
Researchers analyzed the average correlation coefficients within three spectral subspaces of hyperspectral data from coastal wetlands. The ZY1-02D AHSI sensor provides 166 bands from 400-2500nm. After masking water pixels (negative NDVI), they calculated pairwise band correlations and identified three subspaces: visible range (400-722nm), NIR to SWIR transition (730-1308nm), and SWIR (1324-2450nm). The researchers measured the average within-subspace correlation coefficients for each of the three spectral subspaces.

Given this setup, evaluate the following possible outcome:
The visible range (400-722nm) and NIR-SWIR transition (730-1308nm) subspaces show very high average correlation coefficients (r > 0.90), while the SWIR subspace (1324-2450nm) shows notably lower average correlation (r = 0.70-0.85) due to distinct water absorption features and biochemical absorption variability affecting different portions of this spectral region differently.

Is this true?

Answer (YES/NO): NO